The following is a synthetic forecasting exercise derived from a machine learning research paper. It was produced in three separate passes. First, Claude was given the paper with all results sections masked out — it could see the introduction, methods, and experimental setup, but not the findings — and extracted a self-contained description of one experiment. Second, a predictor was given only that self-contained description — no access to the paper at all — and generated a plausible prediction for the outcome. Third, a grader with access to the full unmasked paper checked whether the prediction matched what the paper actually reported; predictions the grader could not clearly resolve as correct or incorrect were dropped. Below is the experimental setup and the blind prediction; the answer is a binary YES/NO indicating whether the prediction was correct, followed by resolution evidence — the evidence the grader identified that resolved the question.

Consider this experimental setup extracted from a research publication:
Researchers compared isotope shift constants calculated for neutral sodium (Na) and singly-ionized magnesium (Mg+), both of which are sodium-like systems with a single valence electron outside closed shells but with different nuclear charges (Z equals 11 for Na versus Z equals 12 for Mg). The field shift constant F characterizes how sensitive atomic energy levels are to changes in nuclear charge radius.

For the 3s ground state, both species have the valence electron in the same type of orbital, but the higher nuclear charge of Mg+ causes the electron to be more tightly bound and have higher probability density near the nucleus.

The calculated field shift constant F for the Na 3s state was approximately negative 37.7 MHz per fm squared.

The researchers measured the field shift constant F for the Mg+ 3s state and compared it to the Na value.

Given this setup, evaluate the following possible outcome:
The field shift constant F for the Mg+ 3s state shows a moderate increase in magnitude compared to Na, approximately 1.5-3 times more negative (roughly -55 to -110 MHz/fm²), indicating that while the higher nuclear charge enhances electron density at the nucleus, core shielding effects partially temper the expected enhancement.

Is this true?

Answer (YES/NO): NO